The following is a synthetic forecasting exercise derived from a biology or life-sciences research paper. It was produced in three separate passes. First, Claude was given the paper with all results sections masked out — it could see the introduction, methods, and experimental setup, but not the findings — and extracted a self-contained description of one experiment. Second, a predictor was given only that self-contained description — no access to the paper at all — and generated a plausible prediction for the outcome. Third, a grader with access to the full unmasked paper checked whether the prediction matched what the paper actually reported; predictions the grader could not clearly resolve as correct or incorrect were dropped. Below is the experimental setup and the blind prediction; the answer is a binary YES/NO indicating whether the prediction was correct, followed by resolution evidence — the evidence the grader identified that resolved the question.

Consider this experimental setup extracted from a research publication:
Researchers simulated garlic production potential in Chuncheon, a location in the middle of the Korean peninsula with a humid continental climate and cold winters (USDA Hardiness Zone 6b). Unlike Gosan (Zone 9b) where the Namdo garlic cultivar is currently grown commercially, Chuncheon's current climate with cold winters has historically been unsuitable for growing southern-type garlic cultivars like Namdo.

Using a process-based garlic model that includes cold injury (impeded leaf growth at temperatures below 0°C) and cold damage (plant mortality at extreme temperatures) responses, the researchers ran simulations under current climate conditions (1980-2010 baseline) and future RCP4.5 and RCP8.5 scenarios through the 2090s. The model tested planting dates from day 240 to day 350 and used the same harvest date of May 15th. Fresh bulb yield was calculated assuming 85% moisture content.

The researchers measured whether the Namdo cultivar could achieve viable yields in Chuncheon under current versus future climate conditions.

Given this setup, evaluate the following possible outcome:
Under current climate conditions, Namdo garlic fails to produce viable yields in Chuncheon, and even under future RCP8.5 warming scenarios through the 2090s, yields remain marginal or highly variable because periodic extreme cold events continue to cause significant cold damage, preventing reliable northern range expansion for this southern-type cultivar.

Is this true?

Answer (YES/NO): NO